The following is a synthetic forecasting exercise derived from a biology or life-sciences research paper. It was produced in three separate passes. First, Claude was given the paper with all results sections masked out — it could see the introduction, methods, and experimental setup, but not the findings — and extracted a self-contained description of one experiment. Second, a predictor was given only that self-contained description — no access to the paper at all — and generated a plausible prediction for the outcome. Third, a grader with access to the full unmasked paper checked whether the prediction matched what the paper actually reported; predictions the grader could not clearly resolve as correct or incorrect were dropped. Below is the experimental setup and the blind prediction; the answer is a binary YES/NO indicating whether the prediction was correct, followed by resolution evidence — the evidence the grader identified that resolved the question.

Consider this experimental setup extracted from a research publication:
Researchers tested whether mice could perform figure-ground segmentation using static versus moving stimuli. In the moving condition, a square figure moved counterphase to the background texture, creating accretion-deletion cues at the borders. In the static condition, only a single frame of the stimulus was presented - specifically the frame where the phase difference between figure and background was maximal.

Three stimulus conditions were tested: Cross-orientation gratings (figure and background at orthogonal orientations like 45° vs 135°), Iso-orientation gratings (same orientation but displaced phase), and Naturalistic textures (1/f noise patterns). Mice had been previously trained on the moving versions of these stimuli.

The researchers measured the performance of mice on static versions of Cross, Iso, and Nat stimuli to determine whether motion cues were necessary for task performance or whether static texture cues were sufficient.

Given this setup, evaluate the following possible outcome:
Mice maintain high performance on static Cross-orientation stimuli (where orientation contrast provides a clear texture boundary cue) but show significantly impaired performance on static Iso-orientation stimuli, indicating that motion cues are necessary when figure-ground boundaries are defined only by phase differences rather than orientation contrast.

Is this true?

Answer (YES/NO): NO